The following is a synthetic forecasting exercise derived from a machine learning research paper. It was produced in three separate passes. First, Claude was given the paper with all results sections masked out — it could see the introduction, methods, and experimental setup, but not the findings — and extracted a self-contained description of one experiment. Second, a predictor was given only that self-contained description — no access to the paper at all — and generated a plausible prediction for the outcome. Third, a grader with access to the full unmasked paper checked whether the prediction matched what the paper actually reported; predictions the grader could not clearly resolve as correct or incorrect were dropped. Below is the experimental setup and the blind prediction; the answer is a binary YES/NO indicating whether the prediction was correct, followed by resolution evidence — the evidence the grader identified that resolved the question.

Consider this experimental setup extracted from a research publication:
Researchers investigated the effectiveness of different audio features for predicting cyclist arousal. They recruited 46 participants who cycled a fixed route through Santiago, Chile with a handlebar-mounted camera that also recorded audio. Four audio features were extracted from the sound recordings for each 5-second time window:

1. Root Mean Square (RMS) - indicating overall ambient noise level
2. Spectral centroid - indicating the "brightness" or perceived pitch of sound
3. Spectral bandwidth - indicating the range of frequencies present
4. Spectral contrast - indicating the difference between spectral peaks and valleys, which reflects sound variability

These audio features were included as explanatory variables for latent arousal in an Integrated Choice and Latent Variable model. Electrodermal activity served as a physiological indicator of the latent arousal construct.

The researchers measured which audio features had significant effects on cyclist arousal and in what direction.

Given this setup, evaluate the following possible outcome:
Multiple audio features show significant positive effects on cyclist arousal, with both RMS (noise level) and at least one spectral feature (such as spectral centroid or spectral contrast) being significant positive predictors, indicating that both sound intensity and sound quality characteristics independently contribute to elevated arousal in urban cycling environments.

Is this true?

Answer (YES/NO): NO